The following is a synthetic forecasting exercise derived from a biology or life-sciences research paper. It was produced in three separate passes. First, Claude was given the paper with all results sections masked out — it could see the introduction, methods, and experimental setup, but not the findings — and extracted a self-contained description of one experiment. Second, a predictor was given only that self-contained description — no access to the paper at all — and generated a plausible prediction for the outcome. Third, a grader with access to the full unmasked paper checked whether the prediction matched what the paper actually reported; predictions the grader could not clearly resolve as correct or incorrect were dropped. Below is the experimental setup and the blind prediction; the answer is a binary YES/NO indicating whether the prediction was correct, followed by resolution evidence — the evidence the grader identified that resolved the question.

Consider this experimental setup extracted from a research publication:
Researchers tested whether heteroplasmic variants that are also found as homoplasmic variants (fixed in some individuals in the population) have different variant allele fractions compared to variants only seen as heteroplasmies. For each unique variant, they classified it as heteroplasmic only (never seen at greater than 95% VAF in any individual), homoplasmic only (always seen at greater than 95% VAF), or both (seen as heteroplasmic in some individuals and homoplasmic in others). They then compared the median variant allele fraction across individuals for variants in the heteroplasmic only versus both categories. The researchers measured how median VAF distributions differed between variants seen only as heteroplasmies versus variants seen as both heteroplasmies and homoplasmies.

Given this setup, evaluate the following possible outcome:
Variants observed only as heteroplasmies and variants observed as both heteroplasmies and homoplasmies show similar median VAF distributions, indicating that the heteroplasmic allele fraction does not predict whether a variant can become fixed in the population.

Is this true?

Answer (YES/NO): NO